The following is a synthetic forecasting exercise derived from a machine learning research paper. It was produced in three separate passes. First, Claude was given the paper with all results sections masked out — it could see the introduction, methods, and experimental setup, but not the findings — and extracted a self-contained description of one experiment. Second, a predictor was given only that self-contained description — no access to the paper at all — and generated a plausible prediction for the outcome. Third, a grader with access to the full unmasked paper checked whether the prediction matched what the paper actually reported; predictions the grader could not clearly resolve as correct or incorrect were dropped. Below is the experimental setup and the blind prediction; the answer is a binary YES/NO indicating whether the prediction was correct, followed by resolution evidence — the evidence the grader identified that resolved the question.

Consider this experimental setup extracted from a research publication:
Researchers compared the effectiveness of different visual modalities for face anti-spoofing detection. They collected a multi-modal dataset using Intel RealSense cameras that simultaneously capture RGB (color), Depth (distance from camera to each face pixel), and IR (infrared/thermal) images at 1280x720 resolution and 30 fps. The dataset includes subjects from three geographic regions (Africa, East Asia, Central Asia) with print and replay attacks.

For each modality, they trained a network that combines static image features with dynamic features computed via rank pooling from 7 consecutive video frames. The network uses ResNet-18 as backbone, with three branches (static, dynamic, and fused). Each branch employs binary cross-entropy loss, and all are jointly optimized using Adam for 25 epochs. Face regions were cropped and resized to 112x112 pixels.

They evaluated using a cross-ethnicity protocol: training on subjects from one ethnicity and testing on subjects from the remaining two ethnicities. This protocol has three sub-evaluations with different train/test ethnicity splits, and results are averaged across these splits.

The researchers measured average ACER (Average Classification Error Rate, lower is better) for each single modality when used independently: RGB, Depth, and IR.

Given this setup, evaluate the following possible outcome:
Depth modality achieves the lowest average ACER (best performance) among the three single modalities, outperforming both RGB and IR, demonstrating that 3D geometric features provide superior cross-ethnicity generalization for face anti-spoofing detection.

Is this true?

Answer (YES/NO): YES